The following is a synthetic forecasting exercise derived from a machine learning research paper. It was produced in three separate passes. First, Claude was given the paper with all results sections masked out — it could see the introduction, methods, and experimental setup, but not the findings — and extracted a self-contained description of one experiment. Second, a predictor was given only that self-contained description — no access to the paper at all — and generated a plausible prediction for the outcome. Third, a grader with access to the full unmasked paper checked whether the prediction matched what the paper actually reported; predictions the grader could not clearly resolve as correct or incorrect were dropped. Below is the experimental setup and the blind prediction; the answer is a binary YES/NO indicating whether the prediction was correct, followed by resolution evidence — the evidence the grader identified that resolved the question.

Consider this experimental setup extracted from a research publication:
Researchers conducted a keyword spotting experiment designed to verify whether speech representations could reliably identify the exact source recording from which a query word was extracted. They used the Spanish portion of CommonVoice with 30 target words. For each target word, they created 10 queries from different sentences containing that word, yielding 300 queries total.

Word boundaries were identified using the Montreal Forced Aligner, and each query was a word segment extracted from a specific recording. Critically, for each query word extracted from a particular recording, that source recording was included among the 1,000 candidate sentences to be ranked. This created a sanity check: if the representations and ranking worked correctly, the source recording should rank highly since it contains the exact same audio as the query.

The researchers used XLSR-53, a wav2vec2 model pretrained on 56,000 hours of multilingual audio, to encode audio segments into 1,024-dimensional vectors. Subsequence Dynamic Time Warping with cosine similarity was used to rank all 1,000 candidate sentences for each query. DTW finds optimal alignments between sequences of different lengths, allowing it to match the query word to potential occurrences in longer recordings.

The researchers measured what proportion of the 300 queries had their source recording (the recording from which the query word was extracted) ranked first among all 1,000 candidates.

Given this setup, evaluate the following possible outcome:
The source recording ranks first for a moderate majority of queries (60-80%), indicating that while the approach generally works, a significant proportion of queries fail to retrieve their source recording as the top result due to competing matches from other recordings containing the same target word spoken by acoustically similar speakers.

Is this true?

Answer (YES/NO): NO